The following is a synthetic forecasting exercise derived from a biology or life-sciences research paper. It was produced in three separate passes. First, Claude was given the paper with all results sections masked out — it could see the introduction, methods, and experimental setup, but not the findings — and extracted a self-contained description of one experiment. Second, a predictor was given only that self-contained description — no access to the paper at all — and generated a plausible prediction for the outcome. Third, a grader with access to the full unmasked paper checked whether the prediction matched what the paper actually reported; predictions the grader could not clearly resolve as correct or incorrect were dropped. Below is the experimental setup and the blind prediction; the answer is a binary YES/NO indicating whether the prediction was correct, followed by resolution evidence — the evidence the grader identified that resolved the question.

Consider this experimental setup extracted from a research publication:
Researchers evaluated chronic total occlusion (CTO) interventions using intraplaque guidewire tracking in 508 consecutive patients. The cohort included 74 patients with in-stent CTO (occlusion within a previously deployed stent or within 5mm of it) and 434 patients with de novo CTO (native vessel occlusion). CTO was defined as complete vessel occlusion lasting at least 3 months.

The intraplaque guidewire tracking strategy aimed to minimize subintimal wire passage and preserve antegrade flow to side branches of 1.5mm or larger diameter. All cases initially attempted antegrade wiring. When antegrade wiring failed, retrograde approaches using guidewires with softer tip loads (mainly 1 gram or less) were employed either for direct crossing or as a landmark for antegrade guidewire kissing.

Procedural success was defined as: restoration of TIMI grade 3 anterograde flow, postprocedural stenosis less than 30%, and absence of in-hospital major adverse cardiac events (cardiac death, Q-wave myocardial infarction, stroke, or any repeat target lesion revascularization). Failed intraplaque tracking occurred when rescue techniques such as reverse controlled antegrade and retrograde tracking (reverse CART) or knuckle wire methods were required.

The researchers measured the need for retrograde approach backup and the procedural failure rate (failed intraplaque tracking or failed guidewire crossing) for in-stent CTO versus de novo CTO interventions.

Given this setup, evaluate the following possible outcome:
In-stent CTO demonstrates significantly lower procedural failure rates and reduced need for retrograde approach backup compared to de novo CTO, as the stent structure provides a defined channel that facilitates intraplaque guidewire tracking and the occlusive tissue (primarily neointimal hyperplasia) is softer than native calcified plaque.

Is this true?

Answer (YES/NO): YES